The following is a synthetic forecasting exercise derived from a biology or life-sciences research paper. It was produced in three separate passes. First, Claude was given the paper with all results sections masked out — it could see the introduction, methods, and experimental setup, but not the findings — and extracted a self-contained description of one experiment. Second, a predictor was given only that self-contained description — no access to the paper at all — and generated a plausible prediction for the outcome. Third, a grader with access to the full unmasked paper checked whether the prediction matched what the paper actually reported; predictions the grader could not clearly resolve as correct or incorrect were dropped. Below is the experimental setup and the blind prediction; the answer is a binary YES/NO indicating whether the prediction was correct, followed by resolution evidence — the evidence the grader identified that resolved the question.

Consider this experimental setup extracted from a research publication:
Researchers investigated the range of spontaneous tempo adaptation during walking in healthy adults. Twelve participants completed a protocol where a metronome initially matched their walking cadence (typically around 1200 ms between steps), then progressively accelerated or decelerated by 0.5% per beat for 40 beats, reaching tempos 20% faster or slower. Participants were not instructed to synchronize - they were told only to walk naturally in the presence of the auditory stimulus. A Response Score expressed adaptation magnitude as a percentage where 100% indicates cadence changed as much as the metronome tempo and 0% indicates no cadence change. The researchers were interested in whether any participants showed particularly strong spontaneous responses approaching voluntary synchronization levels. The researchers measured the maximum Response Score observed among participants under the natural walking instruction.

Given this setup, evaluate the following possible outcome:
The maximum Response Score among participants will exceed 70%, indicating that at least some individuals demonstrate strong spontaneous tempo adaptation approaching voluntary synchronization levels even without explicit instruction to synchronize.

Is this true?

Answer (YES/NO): YES